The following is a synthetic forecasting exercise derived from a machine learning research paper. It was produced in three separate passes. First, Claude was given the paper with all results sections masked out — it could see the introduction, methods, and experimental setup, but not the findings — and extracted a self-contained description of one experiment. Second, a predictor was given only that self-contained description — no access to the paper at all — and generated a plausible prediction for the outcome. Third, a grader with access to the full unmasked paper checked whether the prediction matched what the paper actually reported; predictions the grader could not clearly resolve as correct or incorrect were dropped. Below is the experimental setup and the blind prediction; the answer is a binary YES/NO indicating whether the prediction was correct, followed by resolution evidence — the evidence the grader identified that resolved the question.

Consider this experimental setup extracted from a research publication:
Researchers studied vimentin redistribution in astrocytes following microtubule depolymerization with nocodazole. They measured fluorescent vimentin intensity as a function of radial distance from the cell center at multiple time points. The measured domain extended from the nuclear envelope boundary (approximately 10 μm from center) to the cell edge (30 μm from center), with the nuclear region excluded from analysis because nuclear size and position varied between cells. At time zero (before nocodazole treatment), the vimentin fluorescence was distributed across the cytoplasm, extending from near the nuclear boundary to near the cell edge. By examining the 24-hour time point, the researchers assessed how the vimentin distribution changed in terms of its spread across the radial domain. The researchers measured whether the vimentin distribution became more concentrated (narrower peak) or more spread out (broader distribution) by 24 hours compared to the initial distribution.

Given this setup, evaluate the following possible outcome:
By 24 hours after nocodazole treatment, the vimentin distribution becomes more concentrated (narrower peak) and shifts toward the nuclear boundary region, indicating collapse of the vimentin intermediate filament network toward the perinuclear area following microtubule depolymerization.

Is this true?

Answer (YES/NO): YES